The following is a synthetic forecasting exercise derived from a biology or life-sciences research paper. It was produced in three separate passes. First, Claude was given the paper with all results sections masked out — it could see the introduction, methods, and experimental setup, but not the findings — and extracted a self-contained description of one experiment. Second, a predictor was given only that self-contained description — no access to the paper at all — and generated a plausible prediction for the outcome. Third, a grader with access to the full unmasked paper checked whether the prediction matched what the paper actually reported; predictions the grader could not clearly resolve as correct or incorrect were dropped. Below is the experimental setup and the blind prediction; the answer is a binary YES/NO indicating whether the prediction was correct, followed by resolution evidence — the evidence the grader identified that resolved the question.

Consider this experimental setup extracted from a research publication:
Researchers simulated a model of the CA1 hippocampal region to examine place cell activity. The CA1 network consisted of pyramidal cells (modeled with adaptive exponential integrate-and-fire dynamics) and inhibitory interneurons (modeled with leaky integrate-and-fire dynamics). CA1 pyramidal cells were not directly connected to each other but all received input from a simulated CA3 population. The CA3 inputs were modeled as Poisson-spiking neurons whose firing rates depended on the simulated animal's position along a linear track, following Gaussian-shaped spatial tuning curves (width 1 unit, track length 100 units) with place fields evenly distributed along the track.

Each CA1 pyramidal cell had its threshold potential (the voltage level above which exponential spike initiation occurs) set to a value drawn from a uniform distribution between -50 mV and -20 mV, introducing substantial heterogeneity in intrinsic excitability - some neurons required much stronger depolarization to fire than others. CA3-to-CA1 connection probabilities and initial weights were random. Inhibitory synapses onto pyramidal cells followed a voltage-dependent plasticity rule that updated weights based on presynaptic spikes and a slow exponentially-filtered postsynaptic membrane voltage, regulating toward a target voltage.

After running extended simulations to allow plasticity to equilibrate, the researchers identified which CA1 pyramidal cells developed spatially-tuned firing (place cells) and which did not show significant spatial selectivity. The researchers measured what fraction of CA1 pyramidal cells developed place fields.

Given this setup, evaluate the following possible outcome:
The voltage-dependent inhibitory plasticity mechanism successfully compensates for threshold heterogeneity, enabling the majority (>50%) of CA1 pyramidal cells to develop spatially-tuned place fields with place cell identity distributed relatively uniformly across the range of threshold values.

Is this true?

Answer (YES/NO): NO